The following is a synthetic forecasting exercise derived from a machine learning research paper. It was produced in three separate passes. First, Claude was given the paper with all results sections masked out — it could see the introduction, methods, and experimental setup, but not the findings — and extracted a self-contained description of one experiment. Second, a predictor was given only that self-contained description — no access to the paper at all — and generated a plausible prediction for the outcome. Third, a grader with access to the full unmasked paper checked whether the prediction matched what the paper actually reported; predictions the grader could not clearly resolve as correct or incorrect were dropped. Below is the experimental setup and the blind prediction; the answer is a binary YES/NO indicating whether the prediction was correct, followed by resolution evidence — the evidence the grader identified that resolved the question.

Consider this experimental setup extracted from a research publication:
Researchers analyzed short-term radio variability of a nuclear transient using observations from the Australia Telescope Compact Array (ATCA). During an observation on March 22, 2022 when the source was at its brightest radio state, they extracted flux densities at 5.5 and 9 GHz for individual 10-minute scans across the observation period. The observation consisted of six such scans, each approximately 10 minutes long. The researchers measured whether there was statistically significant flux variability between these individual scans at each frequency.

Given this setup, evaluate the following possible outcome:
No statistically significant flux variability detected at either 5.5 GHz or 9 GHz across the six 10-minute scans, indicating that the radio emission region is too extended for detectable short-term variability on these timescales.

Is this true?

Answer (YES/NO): YES